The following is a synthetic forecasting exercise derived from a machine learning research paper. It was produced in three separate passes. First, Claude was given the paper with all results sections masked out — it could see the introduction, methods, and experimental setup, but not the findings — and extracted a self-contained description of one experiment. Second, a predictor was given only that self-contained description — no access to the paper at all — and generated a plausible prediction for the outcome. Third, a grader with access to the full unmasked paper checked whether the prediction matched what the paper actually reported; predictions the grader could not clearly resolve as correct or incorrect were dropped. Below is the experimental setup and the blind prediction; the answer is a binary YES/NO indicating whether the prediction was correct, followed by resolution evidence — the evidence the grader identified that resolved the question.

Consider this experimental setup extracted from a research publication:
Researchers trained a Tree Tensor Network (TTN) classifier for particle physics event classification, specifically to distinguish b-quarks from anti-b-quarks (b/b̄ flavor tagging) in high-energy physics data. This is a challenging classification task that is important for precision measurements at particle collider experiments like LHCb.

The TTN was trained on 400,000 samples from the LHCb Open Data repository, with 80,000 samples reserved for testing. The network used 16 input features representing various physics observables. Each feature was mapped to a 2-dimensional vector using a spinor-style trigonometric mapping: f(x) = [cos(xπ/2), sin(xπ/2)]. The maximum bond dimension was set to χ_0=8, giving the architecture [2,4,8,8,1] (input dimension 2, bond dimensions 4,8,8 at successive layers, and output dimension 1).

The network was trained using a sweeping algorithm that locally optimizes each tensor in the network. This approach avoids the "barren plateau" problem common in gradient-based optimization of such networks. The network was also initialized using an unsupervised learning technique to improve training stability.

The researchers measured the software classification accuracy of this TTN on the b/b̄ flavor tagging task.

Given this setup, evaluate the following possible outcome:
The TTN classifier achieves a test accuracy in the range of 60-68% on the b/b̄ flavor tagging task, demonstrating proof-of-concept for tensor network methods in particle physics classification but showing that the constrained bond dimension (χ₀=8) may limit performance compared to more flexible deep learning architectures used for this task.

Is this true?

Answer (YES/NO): YES